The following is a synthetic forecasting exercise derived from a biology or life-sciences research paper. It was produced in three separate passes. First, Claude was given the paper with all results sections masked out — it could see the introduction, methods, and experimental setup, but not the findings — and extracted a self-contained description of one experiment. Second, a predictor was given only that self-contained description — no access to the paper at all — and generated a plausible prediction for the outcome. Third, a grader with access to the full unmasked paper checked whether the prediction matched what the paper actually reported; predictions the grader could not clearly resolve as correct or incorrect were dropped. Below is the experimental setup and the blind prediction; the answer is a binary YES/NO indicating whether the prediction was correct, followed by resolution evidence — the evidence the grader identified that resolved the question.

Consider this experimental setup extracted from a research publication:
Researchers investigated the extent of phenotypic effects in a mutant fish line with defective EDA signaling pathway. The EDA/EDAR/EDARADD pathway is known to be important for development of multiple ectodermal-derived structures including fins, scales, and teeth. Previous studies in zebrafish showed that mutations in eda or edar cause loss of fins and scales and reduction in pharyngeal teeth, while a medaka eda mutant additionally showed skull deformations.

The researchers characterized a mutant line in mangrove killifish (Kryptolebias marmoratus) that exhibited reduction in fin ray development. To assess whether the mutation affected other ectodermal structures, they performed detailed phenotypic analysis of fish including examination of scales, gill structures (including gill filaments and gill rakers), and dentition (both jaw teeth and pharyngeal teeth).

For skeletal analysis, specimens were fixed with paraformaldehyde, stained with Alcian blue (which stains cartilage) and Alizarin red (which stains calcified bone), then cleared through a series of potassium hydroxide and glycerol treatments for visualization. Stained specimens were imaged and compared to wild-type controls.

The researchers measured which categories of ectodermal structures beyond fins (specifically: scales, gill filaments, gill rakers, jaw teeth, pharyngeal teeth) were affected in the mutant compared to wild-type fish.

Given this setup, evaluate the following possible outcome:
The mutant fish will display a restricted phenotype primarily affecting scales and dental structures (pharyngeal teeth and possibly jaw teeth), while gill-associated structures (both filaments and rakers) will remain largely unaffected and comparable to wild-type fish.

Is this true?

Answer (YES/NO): NO